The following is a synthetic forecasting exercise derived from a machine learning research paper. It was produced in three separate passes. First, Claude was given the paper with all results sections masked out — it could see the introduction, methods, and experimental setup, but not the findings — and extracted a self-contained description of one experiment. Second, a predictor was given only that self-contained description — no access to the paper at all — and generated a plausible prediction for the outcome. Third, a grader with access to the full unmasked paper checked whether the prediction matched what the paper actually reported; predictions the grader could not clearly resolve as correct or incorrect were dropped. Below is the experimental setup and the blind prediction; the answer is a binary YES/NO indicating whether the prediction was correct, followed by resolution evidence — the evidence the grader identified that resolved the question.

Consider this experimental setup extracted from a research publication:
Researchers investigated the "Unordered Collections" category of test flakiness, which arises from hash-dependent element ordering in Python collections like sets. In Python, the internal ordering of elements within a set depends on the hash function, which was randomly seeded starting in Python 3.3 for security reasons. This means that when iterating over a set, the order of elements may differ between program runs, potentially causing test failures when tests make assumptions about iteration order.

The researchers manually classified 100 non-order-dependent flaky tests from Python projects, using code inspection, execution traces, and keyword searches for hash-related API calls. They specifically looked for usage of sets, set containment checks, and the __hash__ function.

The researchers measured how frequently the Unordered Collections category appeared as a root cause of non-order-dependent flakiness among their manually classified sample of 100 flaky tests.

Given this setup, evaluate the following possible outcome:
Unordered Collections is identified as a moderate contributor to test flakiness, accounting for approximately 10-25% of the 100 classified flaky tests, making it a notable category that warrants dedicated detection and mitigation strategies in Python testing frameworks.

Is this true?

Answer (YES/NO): NO